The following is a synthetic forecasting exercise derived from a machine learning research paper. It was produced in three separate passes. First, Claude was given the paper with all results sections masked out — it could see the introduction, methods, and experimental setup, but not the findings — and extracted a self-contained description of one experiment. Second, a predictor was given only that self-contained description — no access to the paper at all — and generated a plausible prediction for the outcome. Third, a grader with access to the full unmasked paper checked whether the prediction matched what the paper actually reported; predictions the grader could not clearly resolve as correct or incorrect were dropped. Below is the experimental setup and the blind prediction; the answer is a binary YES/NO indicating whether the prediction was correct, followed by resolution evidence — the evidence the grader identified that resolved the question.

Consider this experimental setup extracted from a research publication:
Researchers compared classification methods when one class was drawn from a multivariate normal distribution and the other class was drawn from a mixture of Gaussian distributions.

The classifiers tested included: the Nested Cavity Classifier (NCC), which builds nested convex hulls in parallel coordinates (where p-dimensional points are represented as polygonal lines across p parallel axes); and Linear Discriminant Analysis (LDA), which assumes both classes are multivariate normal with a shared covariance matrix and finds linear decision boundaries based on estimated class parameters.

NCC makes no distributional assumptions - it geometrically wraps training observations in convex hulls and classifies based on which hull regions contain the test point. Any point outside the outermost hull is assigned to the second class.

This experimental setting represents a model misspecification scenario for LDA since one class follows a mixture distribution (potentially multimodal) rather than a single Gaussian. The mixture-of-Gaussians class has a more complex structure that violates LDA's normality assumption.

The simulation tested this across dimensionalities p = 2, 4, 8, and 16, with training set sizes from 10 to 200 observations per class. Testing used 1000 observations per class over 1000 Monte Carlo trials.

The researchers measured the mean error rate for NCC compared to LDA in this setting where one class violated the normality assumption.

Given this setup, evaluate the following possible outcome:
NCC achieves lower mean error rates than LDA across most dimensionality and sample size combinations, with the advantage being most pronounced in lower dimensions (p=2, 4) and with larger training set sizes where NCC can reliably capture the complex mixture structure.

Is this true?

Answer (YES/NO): NO